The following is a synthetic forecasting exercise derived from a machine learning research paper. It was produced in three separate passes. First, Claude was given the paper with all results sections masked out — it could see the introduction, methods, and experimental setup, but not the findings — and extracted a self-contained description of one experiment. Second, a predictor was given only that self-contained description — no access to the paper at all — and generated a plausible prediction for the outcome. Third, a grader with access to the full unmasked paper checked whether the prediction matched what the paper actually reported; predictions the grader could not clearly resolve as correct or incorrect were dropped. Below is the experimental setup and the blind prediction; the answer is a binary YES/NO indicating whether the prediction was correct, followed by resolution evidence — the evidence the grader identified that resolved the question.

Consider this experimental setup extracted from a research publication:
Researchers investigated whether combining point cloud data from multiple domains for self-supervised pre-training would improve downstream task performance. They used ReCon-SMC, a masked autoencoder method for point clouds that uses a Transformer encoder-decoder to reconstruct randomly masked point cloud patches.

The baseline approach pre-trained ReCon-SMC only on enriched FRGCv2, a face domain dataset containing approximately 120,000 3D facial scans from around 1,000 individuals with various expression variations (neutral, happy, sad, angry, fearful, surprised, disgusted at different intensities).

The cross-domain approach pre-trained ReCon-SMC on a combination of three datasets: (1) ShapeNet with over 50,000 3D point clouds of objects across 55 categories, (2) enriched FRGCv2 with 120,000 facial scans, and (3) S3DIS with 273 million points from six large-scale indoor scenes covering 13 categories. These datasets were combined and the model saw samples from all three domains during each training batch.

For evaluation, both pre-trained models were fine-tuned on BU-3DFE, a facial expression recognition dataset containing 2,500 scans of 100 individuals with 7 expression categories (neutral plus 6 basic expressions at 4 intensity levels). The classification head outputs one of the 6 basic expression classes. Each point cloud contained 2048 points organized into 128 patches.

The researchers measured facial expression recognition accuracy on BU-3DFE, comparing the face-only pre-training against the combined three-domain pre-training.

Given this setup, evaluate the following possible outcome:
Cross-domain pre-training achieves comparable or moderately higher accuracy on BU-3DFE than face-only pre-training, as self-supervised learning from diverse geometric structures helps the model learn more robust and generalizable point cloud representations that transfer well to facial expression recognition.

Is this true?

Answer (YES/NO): NO